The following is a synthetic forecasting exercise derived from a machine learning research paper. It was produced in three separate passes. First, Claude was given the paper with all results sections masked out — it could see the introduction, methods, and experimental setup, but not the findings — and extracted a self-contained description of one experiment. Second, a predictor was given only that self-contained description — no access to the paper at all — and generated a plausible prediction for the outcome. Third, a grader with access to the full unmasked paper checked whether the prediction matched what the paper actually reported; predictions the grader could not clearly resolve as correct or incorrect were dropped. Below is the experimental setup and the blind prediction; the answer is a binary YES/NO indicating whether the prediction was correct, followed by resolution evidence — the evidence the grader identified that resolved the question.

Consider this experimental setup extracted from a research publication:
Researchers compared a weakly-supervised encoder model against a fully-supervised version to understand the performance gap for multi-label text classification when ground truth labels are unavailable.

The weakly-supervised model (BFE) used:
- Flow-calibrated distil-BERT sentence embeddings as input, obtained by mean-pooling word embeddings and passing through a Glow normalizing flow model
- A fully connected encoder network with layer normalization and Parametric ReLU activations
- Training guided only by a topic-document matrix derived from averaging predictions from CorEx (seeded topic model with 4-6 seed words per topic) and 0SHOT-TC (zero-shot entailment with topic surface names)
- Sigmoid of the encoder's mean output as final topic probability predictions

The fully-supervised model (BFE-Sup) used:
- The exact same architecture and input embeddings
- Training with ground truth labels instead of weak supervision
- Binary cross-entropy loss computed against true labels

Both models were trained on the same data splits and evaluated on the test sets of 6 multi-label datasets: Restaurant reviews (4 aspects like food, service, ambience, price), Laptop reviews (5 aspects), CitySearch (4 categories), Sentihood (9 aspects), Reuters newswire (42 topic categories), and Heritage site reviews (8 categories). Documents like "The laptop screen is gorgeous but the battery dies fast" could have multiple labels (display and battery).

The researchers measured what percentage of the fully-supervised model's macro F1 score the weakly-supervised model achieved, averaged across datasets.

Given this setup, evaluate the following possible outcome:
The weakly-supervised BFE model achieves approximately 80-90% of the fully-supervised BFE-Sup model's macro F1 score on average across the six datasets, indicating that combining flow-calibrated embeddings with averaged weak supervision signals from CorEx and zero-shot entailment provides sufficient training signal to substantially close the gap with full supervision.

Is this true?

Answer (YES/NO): NO